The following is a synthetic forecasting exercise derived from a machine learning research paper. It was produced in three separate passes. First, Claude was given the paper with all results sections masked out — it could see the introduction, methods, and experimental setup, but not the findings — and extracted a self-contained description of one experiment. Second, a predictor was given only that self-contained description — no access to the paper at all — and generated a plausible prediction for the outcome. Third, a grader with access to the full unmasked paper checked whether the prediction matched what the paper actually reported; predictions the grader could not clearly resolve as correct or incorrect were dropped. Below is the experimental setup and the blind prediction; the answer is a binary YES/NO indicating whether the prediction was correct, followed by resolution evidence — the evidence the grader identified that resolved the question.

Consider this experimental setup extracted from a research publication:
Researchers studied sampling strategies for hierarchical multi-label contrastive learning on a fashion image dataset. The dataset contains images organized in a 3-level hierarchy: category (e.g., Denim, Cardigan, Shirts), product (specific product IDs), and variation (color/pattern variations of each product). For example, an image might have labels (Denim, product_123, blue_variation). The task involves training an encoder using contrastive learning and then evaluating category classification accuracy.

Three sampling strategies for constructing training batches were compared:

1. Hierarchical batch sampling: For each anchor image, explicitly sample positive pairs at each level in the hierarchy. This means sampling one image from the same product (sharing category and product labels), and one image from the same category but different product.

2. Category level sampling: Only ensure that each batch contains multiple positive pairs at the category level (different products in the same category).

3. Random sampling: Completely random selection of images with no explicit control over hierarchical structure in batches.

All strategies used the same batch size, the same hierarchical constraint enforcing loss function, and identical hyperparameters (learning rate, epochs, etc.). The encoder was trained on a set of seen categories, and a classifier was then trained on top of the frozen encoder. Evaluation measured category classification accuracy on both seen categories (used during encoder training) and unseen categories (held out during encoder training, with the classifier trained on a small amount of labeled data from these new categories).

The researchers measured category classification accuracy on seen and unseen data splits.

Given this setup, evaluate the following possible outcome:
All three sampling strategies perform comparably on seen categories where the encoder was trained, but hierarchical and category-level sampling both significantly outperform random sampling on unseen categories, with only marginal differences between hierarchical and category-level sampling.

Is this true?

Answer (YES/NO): NO